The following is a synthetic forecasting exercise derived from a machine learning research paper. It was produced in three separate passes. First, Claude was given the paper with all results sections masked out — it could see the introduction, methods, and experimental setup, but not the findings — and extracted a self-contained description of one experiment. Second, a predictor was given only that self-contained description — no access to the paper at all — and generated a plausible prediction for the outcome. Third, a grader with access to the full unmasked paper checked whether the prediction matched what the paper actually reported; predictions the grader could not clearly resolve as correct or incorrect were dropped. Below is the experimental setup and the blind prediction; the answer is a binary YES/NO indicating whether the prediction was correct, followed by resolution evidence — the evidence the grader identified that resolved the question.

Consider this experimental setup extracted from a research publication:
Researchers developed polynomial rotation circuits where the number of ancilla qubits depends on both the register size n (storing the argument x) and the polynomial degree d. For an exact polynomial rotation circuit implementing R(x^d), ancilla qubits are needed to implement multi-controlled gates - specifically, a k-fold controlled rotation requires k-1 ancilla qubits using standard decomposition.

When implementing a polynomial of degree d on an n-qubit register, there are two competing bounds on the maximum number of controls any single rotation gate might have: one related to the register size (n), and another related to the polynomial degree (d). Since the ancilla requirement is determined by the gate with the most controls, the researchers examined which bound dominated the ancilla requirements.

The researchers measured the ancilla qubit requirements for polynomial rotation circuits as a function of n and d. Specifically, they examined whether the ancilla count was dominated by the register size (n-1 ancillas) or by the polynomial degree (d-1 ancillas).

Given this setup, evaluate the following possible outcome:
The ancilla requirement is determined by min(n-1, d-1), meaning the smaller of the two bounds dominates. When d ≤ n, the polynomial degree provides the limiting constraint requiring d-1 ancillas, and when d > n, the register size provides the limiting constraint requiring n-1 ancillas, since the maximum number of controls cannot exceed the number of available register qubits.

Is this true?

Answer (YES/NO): YES